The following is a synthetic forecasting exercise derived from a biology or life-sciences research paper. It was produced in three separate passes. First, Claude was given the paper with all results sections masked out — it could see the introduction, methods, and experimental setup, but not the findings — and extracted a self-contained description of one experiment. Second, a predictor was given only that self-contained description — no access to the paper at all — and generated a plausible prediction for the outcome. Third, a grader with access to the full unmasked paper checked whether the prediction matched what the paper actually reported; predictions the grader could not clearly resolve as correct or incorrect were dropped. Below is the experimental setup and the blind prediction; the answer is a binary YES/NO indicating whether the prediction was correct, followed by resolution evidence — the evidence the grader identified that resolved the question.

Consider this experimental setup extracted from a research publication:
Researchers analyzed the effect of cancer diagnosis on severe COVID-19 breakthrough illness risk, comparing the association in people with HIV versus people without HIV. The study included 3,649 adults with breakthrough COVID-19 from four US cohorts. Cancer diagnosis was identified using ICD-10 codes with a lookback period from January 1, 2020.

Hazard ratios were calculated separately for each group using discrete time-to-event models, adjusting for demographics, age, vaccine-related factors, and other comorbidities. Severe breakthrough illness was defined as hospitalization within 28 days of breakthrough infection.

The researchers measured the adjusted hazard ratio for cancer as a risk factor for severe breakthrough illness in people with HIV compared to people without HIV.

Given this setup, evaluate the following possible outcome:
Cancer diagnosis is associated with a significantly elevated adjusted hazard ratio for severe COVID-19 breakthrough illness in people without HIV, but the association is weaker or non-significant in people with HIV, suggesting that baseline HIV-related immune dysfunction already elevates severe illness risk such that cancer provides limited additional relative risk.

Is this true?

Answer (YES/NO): NO